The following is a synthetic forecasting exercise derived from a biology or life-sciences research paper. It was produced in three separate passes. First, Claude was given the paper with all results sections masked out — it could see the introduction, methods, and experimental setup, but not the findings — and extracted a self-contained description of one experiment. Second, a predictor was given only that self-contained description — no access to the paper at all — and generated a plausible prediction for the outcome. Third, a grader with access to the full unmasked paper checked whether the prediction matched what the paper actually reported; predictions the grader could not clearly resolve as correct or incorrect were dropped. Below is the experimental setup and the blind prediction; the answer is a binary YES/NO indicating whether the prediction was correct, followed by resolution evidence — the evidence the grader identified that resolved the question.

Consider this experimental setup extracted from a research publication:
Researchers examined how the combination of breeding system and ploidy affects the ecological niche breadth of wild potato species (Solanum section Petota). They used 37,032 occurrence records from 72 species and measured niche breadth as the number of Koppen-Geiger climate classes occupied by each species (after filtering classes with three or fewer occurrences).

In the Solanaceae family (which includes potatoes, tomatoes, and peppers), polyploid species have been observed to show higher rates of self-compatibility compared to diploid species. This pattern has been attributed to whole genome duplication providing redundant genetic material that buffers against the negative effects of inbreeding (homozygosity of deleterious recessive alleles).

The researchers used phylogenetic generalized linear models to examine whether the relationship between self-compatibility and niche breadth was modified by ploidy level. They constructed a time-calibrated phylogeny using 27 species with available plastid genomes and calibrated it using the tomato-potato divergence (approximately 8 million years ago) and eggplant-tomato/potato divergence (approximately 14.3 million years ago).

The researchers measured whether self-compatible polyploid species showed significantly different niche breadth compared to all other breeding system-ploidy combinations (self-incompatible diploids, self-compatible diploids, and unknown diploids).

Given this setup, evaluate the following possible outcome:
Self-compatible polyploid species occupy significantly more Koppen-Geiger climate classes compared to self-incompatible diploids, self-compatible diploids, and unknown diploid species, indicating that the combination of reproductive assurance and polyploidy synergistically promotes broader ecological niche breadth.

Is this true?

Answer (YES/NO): NO